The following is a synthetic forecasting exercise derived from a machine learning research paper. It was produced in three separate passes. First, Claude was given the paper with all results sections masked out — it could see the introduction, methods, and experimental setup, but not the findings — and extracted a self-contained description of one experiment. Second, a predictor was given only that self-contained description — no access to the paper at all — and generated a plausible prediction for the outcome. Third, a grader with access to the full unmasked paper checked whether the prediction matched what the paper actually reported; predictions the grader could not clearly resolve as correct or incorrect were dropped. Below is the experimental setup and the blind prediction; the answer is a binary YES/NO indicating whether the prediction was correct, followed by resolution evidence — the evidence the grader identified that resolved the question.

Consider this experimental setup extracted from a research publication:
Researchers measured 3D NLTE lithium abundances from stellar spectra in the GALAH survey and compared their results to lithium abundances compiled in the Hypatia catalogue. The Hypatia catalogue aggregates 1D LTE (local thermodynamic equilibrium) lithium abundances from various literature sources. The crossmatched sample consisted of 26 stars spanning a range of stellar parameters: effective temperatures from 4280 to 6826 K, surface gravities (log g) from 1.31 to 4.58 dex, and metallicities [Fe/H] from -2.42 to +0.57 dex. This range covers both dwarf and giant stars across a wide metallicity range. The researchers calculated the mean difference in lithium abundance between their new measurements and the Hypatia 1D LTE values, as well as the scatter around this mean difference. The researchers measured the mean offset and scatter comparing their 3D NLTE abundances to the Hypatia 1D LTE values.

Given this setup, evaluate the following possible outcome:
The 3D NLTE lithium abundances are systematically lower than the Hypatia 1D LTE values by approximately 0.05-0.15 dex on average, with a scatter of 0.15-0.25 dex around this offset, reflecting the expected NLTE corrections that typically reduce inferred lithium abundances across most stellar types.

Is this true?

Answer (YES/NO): NO